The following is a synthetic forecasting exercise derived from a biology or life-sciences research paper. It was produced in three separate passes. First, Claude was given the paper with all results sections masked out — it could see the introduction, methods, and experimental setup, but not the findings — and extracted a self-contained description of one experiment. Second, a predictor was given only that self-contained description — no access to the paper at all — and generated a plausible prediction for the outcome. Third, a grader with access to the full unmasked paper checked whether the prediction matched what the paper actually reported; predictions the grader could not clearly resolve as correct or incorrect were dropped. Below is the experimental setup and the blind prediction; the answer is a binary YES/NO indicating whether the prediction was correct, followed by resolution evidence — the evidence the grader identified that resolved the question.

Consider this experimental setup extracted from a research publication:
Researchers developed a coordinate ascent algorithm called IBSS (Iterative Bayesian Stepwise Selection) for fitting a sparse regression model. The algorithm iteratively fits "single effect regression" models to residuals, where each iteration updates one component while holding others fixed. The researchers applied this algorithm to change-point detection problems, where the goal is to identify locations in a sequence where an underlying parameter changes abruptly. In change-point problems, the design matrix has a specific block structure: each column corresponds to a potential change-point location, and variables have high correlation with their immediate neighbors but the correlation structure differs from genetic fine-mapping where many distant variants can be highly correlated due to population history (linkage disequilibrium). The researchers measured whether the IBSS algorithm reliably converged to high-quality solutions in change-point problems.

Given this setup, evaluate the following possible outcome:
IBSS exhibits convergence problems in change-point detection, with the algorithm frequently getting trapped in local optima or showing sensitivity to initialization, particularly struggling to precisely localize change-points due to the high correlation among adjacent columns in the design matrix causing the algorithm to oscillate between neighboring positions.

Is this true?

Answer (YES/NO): NO